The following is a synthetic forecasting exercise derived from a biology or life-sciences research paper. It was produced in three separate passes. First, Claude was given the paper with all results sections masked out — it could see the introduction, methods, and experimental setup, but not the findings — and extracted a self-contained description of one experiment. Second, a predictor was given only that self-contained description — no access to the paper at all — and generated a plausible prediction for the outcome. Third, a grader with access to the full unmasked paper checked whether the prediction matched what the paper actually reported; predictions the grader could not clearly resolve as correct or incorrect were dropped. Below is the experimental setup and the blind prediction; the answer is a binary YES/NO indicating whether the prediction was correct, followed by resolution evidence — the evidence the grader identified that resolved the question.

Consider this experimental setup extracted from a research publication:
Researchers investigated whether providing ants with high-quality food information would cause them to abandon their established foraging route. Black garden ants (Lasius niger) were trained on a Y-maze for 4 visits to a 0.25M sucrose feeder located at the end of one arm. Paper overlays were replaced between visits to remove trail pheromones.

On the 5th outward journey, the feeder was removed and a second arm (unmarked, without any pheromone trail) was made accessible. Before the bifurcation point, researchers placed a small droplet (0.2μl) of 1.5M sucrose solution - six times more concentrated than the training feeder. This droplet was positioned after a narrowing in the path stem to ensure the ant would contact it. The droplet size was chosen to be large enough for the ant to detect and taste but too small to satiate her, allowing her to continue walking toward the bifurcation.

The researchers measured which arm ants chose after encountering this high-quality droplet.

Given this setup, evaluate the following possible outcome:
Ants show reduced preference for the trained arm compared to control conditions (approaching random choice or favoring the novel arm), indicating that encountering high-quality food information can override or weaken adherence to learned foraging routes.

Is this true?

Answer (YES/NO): NO